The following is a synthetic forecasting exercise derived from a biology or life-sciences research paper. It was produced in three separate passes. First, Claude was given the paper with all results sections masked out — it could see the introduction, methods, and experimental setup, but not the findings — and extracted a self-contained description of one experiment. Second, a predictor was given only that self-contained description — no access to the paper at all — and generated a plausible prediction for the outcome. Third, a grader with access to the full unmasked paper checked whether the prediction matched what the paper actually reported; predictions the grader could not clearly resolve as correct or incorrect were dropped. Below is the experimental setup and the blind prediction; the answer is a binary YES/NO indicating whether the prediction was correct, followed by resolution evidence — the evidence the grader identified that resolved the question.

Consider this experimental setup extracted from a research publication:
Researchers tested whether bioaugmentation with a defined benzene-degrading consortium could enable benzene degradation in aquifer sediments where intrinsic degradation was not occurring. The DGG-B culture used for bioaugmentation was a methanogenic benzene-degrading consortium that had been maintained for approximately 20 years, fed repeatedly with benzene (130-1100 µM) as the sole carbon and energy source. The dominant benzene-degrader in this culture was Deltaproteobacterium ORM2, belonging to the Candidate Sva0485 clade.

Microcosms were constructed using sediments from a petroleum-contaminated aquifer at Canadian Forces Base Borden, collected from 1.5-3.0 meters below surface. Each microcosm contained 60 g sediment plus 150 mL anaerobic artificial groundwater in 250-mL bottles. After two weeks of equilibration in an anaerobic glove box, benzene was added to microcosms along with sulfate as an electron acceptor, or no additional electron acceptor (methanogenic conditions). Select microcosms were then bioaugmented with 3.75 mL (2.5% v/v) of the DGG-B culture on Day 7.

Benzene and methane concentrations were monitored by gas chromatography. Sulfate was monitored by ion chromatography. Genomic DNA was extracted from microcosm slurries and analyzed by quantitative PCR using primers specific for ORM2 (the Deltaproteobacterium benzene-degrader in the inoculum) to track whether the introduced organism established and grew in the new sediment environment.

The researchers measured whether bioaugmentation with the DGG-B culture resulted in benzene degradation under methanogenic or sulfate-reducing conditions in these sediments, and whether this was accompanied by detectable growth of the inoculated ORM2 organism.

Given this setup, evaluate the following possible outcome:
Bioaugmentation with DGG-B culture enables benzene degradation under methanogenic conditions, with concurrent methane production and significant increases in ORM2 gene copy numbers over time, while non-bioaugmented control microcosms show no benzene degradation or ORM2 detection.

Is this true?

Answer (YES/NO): YES